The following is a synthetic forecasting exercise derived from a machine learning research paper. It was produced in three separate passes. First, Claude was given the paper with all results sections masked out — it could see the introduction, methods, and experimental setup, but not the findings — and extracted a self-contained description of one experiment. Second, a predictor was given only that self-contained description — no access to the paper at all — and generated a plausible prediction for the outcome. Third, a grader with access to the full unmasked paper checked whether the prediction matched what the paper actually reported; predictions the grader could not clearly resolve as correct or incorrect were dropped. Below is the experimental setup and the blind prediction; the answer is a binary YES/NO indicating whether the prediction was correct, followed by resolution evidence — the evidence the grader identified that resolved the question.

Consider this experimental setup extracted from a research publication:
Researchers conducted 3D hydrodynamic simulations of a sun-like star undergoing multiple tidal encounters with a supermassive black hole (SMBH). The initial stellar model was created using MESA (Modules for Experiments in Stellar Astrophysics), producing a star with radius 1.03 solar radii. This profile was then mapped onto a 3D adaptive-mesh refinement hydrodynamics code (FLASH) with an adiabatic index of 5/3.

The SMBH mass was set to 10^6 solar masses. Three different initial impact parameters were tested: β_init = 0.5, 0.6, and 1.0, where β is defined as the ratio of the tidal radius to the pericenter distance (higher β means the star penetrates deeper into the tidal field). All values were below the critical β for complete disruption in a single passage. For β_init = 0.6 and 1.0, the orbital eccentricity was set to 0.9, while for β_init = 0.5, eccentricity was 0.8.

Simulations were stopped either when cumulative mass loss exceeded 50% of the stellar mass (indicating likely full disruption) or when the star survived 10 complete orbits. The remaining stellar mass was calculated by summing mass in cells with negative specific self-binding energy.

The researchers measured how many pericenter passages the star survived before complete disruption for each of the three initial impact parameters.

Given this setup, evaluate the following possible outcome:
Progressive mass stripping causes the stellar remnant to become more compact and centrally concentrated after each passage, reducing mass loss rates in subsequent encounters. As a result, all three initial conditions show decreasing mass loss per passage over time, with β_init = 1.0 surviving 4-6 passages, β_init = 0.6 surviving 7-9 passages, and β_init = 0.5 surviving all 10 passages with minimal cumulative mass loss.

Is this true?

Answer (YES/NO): NO